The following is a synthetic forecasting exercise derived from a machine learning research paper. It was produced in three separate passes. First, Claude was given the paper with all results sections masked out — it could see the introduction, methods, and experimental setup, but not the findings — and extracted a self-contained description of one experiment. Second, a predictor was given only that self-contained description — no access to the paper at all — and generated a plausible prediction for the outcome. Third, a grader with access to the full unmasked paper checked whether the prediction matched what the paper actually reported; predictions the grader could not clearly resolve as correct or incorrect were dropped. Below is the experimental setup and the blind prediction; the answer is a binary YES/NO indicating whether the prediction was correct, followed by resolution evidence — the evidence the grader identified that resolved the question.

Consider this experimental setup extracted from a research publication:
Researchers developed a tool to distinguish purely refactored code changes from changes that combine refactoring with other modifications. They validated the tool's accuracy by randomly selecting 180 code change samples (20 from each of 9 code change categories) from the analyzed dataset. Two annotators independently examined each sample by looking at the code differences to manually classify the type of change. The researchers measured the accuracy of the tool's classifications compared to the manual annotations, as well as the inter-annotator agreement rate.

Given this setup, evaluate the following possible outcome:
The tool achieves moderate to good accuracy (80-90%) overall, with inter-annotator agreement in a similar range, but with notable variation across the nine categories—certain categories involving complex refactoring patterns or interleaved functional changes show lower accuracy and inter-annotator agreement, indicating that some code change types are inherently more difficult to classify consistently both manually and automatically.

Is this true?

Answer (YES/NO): NO